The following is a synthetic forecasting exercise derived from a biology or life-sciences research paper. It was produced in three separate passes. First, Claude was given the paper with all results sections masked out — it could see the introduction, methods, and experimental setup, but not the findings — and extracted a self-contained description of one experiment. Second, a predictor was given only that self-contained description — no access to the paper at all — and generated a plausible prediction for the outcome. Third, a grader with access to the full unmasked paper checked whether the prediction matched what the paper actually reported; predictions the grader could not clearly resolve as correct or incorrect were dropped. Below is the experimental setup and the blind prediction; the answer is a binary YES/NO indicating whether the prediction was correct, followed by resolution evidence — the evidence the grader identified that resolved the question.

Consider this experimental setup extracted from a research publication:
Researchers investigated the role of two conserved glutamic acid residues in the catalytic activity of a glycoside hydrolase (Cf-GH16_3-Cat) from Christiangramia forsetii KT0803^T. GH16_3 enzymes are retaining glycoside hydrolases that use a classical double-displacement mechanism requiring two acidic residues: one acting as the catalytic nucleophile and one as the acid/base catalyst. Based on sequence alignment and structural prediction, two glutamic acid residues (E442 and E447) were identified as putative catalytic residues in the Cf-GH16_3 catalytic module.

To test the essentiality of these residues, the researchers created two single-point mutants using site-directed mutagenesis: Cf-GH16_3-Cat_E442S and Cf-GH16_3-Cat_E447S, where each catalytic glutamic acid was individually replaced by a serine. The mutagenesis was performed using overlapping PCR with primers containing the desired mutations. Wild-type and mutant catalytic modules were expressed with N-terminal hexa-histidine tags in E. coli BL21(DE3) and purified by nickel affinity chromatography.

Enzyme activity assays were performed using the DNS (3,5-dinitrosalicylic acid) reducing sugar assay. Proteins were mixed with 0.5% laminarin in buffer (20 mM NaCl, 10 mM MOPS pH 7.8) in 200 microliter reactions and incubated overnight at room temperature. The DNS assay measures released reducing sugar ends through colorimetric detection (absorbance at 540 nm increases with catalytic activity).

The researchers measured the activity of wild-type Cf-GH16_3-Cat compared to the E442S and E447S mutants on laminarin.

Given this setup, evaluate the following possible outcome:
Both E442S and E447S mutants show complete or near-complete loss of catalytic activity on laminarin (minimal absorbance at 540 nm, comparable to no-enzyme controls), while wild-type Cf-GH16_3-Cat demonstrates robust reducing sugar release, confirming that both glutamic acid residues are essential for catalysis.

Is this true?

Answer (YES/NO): YES